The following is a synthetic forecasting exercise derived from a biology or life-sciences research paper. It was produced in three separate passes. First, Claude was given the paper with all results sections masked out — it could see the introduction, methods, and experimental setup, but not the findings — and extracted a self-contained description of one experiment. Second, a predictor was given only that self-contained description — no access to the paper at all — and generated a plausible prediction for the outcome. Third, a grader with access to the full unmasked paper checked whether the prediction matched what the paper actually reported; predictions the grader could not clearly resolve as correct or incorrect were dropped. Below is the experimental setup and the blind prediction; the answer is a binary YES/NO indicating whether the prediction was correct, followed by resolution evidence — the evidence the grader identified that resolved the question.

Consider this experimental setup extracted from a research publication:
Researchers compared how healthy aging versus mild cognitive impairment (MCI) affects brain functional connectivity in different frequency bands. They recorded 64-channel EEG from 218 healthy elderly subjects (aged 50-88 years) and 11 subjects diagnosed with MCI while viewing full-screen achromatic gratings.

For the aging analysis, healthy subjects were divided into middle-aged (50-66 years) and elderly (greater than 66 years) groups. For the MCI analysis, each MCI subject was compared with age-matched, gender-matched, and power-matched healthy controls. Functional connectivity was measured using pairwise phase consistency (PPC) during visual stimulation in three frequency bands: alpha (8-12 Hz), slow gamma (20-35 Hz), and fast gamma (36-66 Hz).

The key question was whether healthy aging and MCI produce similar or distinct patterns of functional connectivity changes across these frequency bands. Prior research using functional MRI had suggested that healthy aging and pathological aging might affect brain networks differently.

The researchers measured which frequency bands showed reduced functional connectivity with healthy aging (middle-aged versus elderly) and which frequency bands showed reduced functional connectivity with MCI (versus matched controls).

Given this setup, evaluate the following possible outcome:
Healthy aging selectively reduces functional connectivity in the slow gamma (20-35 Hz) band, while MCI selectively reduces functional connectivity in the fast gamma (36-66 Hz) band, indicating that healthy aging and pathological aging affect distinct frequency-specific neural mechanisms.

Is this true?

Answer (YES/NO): NO